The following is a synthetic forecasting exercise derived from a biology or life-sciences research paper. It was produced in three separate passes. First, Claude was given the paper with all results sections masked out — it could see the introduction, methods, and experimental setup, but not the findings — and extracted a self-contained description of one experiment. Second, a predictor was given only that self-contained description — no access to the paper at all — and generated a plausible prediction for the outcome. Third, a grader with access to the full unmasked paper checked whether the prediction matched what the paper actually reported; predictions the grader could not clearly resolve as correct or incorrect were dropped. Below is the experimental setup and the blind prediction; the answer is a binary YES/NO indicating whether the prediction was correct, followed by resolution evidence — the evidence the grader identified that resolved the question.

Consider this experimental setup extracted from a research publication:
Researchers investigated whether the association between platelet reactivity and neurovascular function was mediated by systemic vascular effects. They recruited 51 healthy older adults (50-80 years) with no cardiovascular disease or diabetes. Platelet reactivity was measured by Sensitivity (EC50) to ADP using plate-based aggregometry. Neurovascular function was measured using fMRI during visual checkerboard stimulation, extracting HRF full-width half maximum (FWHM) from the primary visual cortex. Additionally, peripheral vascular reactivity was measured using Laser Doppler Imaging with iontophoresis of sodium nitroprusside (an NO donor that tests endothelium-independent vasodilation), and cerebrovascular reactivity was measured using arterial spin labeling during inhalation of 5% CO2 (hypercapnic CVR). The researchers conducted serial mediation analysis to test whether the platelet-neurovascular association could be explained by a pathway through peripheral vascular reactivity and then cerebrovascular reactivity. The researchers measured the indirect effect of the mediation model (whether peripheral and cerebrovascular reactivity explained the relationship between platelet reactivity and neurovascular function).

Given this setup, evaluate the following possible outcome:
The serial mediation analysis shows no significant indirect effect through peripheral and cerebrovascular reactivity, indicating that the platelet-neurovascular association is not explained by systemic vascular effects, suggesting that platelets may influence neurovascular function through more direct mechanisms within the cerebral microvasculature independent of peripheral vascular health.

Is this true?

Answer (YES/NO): YES